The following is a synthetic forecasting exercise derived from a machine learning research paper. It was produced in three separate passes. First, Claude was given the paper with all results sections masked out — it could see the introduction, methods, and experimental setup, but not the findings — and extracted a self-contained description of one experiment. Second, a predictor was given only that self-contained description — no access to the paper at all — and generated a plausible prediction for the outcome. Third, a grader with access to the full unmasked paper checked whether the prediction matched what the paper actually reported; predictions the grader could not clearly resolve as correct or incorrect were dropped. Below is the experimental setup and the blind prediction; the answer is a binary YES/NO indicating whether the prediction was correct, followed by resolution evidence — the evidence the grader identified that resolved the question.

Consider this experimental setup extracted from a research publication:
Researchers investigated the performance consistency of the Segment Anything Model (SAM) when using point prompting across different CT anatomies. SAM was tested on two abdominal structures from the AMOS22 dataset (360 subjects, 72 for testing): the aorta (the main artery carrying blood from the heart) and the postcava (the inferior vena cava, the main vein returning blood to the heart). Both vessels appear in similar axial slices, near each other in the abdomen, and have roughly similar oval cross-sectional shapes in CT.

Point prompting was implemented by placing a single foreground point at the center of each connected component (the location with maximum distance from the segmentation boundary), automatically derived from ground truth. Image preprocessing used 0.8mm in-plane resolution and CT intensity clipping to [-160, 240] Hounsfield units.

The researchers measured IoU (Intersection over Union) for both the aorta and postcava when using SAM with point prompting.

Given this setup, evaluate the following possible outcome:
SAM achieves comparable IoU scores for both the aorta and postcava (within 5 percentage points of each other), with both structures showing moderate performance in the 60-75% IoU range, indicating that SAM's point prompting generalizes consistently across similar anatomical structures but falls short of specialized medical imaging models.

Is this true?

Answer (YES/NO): NO